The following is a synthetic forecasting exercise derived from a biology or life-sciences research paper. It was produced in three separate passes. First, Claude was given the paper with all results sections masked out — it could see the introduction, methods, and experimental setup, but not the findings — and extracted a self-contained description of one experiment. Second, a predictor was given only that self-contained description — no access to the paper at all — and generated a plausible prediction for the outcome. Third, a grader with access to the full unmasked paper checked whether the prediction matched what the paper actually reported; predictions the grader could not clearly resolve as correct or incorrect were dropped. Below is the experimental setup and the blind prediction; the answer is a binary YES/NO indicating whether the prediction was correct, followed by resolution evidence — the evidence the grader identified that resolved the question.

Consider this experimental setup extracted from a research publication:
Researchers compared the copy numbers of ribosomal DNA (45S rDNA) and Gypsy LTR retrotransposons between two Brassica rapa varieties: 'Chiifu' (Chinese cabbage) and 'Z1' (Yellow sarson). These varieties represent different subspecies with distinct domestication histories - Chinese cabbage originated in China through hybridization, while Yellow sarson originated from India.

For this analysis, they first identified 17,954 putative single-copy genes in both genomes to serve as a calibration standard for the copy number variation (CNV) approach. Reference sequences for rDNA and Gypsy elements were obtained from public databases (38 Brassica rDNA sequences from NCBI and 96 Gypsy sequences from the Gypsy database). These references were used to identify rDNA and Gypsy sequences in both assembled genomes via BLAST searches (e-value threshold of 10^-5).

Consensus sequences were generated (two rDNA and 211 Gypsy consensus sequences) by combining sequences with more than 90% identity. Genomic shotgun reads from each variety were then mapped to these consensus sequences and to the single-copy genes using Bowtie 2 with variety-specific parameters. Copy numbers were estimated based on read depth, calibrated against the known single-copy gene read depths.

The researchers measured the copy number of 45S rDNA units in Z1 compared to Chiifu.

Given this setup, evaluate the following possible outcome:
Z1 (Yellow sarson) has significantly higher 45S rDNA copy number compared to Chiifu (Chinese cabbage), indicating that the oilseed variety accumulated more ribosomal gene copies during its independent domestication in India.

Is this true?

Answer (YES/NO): YES